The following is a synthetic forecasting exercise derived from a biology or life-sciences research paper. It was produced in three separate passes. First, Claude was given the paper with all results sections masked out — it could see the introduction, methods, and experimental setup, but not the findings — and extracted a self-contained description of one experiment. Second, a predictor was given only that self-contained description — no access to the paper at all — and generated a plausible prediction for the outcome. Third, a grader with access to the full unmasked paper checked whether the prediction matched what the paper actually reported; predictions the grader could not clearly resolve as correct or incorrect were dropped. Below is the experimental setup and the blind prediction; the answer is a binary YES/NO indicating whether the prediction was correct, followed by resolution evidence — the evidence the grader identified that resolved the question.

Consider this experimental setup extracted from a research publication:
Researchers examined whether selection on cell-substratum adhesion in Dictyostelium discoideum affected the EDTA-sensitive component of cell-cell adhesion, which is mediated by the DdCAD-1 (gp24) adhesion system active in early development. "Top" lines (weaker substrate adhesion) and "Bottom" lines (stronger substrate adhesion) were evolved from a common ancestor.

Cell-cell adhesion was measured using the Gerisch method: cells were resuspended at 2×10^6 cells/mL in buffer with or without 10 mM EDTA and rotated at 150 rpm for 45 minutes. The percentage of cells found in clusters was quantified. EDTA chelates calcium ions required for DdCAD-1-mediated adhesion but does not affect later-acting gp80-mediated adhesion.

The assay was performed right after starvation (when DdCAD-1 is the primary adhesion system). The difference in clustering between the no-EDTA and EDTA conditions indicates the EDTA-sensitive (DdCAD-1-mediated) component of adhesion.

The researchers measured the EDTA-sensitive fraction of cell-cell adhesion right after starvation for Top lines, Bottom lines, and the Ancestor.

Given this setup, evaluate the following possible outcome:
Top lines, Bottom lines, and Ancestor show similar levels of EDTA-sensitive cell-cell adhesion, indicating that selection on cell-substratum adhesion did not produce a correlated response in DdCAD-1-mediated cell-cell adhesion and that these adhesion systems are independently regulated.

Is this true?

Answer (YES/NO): NO